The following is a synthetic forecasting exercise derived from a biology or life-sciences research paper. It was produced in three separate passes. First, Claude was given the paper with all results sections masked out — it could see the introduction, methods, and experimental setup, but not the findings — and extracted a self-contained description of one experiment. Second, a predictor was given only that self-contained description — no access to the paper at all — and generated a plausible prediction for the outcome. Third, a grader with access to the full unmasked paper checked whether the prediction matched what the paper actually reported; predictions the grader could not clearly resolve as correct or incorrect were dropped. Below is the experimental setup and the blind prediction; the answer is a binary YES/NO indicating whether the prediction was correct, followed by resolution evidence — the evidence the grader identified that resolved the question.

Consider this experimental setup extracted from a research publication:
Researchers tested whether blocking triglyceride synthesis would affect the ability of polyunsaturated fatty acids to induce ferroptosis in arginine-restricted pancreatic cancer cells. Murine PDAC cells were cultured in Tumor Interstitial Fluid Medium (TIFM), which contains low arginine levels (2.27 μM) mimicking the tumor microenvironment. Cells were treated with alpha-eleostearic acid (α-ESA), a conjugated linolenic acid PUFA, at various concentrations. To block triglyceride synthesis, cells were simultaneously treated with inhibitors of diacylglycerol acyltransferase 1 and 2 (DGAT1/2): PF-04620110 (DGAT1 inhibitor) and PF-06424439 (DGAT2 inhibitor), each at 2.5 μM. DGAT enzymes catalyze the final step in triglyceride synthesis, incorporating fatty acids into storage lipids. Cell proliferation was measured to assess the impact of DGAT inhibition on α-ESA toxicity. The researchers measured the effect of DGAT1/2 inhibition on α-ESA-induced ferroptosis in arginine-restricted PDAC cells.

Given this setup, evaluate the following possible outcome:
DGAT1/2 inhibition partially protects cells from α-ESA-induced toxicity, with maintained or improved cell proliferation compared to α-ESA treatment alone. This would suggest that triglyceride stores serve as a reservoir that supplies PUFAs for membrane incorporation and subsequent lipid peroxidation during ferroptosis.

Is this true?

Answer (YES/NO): NO